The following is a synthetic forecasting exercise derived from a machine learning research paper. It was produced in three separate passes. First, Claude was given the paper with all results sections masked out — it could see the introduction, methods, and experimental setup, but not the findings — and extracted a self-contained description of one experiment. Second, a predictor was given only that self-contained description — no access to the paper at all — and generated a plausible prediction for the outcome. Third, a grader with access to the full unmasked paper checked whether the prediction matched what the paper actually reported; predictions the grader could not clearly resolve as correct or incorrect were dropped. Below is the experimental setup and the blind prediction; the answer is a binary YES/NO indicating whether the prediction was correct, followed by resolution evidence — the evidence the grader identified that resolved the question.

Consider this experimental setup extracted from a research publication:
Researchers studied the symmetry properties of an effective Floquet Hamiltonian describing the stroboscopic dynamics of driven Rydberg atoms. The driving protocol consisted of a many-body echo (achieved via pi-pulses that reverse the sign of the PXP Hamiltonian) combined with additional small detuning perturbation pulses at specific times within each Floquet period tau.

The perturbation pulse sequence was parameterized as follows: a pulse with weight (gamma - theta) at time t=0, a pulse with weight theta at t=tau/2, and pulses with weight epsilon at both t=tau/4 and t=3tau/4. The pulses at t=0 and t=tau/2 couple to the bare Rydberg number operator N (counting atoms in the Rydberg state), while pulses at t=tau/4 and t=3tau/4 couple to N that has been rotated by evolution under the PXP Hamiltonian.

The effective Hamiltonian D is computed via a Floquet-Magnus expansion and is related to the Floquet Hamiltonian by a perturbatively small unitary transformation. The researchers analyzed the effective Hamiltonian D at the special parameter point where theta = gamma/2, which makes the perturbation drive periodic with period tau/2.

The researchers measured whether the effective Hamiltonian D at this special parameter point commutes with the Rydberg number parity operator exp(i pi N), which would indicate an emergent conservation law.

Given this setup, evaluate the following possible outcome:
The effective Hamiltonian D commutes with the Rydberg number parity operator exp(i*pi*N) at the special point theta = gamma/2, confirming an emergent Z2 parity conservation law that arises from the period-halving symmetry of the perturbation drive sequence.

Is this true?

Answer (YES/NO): YES